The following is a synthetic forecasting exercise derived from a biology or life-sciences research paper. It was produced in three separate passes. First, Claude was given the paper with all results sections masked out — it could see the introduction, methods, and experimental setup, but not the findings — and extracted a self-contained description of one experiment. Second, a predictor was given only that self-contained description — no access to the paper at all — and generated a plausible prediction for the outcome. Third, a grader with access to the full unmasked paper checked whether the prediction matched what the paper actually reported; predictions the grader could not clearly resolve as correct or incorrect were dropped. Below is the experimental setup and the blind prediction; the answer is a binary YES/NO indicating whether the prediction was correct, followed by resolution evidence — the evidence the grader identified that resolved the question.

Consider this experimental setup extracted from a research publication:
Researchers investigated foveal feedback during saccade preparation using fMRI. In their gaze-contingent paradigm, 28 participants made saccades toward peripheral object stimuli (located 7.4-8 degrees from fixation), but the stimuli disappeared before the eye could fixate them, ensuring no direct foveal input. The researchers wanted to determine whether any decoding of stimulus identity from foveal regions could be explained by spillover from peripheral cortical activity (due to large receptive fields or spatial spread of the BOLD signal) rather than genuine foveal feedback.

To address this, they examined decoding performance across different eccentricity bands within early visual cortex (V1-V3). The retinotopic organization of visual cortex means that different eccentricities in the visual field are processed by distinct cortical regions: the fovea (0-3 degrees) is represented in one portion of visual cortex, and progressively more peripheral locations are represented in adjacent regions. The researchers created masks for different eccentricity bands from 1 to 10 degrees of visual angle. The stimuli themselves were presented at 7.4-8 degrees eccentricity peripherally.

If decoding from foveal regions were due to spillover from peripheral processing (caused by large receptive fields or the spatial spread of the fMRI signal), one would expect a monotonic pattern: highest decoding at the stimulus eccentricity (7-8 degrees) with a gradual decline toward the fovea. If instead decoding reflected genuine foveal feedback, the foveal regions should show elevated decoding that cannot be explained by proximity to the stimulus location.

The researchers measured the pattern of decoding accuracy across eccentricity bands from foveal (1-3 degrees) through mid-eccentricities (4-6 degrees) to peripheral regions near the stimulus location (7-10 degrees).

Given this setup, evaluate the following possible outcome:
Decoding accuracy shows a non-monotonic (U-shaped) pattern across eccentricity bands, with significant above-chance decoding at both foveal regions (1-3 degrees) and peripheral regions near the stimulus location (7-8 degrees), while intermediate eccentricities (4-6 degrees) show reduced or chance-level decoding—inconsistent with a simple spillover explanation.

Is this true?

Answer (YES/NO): YES